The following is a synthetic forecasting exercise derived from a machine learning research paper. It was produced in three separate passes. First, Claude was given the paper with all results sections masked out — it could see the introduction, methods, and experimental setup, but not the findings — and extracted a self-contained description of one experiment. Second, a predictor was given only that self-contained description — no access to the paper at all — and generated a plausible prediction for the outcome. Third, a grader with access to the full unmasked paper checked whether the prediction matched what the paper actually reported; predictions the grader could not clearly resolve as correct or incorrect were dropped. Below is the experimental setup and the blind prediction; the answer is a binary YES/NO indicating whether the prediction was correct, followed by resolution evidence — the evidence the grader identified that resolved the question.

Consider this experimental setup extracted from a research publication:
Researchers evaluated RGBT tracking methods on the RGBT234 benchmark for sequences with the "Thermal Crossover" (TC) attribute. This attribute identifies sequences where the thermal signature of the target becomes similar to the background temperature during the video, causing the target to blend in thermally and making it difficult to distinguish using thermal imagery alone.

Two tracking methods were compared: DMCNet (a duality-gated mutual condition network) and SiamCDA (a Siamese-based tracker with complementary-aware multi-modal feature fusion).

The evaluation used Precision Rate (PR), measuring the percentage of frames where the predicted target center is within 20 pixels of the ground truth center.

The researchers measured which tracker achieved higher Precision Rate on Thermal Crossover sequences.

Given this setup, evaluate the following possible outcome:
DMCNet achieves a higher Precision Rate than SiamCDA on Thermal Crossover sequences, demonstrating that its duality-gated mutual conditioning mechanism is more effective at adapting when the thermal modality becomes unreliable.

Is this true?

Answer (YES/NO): YES